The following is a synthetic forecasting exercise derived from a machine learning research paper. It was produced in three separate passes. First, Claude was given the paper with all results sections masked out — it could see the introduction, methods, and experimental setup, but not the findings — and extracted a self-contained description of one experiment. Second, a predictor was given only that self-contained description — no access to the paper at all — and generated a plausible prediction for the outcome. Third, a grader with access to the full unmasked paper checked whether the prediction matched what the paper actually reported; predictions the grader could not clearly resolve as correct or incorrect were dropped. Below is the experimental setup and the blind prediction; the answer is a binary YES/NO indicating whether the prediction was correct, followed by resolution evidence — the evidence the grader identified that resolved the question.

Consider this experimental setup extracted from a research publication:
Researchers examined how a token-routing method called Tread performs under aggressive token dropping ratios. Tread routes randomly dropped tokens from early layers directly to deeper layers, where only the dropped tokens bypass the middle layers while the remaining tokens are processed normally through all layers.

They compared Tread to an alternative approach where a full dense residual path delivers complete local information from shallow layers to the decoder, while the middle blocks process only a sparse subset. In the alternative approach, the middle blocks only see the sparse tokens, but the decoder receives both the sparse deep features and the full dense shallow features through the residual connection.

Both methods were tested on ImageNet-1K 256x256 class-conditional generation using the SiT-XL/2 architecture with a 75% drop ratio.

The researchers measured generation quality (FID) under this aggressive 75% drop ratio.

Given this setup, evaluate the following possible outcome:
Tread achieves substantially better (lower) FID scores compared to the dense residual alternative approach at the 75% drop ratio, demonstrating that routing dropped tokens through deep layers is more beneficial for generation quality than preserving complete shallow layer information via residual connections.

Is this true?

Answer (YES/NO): NO